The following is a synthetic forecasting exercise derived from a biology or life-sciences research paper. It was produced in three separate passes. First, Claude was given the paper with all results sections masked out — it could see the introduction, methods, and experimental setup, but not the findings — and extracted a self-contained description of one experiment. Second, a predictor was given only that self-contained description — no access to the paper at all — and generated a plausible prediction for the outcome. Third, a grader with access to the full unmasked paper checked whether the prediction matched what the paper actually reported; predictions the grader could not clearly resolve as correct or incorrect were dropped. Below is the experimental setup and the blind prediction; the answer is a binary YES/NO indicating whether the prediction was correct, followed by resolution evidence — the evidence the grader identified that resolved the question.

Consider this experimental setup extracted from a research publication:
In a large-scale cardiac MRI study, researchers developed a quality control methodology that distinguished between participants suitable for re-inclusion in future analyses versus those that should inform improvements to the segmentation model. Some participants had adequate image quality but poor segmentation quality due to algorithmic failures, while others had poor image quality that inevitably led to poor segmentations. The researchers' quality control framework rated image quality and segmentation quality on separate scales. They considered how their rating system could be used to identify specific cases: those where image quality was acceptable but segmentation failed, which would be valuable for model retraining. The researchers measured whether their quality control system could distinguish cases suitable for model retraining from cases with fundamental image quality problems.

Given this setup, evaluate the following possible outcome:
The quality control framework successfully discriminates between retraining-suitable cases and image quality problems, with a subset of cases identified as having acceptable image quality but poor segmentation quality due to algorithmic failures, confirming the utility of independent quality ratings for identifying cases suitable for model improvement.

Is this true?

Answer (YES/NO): NO